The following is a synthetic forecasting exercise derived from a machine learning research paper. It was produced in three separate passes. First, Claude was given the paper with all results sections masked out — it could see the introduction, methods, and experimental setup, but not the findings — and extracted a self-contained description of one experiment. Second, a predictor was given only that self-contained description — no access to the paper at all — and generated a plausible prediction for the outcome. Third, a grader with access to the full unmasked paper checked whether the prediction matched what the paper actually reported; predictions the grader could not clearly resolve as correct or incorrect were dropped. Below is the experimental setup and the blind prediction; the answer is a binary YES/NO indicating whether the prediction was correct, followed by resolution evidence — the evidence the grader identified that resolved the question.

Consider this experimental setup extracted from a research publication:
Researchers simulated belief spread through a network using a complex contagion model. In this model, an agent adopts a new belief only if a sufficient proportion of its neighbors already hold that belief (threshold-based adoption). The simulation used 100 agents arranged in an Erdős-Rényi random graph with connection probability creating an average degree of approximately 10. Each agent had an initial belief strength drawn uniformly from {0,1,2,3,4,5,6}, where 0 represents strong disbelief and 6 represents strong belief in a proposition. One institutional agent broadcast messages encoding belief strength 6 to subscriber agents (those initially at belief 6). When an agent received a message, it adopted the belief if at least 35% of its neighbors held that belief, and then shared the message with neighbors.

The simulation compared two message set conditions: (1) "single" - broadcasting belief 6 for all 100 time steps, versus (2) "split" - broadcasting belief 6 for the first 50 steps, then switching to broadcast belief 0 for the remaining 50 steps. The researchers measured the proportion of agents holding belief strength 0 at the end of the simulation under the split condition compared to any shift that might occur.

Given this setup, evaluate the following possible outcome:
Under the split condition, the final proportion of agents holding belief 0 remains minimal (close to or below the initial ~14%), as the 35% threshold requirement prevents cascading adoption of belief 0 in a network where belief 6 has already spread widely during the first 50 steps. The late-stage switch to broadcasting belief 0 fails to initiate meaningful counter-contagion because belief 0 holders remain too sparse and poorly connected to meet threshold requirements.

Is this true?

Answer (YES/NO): NO